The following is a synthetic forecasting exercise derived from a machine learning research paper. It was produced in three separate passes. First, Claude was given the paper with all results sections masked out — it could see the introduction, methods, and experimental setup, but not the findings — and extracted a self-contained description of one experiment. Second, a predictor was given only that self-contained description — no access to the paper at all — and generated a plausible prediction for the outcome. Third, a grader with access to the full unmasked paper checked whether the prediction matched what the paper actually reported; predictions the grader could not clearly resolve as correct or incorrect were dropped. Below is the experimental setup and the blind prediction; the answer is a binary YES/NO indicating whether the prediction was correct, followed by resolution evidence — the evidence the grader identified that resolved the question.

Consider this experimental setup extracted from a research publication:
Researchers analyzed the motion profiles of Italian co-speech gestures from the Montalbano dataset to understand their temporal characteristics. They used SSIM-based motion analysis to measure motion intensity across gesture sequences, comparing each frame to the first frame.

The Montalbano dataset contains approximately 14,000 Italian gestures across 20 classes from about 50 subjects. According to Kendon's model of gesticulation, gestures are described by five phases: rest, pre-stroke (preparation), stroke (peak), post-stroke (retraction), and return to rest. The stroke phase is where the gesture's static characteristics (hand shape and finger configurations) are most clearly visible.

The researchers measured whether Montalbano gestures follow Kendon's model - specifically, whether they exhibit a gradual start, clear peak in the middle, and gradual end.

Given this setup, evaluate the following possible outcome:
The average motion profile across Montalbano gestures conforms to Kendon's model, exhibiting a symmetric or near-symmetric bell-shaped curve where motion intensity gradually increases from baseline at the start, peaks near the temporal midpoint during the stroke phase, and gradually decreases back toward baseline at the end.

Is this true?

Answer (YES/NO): YES